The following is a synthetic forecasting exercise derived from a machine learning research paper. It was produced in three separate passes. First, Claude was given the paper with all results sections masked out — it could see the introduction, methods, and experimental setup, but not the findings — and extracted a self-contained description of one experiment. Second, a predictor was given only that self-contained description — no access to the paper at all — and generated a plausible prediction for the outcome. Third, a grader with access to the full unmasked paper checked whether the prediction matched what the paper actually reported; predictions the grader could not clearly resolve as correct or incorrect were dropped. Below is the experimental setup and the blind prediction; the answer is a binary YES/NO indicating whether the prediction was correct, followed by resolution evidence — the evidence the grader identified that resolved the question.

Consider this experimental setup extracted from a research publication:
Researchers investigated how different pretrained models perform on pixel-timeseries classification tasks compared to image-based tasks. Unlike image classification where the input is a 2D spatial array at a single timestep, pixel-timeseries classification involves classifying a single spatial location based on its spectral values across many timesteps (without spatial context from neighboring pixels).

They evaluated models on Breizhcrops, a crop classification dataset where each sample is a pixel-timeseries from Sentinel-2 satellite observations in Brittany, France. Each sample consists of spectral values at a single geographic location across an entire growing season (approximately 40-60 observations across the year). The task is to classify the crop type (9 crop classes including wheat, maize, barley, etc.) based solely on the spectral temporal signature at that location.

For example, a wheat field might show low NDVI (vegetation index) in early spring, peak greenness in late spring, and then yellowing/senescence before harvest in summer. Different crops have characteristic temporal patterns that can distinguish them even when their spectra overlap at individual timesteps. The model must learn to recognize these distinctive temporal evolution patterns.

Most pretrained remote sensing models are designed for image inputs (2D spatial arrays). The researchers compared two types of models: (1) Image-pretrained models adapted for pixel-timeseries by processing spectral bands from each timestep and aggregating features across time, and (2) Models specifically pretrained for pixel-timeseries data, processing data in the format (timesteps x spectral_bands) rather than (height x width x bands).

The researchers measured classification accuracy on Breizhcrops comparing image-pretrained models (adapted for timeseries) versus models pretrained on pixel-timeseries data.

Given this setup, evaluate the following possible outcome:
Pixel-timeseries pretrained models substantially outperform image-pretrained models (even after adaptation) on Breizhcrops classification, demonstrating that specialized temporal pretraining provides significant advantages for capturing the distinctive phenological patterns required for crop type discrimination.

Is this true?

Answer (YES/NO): NO